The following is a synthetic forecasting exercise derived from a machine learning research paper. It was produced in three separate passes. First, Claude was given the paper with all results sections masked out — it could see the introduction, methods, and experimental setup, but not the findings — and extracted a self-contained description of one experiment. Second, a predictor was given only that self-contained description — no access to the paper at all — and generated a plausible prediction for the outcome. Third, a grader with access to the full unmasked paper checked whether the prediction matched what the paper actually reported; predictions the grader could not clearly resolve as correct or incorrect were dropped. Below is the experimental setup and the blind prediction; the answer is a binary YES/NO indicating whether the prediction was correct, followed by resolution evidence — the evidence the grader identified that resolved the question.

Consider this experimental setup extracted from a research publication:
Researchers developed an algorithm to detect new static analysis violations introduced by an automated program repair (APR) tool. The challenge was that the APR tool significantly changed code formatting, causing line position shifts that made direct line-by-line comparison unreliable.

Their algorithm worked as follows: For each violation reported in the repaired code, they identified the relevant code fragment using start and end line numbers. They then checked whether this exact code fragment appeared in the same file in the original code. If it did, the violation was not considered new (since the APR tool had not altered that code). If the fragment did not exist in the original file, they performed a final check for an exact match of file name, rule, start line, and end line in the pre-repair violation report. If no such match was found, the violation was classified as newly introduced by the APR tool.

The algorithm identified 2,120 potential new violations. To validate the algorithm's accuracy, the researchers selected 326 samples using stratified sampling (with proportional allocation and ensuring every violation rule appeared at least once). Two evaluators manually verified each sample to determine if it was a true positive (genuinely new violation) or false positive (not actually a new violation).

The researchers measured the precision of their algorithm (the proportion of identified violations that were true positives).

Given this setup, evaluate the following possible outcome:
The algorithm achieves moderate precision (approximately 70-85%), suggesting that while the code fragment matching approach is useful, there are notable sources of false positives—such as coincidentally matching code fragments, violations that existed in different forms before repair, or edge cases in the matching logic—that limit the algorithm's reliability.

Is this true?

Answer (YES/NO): YES